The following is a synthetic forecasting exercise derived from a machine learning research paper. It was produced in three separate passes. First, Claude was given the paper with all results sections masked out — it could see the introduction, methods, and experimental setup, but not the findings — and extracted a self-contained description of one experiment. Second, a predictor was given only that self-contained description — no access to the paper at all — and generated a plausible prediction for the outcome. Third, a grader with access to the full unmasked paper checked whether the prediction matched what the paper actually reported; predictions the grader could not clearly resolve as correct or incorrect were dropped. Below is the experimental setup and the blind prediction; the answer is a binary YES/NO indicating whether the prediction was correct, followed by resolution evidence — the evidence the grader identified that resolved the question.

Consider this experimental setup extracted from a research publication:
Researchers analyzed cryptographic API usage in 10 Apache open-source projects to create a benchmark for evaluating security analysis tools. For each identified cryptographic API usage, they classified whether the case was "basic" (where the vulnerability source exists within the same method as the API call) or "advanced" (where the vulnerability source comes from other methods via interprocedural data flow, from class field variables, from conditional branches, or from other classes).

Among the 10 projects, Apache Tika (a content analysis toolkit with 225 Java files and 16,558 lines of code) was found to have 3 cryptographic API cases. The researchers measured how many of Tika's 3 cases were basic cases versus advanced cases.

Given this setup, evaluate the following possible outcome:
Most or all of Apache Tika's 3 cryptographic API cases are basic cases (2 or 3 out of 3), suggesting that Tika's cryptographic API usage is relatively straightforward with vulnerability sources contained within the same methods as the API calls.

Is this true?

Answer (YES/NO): NO